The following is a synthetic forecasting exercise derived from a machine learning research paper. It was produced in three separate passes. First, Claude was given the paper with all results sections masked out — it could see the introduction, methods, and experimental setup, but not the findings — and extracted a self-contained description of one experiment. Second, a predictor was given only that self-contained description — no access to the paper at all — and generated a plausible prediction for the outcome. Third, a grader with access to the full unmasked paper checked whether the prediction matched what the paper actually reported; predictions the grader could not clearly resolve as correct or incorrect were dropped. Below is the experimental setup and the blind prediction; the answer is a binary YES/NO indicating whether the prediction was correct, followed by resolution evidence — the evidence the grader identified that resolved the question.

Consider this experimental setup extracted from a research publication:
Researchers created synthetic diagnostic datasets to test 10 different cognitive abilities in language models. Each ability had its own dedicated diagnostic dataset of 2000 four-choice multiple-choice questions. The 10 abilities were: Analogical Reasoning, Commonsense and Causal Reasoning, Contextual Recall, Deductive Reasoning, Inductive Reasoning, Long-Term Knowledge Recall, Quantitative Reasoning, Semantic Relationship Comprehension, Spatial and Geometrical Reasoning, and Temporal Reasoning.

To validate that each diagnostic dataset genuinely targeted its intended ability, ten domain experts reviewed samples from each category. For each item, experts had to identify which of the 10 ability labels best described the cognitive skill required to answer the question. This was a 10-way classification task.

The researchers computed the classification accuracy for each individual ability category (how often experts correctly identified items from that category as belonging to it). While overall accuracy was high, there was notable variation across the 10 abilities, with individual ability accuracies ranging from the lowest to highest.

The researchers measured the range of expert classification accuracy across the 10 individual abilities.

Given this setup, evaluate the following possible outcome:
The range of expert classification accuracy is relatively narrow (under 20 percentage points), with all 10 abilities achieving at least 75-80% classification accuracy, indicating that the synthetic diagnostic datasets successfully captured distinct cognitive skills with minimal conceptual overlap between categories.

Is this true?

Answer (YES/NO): NO